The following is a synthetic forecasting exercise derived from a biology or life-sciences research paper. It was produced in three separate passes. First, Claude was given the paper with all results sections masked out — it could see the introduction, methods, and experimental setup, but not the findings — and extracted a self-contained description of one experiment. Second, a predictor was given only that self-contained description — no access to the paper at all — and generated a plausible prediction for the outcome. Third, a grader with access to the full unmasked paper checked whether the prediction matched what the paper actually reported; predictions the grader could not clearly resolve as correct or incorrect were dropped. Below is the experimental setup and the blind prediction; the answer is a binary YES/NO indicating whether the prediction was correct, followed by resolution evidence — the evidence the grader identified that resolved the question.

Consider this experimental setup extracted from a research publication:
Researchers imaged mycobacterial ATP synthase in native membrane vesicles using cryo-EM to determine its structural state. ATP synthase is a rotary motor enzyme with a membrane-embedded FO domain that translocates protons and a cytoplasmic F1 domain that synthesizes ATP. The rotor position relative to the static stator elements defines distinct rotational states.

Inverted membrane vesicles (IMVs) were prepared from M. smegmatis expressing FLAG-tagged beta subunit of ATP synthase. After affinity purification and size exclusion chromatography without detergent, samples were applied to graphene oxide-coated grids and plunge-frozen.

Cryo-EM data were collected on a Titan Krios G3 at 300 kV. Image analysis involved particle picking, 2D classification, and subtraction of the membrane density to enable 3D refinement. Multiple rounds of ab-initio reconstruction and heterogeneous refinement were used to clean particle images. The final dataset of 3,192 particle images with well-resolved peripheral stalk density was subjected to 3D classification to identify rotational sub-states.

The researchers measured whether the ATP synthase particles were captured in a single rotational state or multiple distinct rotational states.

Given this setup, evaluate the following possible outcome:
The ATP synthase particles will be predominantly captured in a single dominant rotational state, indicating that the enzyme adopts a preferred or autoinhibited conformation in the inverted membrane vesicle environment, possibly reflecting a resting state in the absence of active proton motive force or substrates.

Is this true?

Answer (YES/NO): YES